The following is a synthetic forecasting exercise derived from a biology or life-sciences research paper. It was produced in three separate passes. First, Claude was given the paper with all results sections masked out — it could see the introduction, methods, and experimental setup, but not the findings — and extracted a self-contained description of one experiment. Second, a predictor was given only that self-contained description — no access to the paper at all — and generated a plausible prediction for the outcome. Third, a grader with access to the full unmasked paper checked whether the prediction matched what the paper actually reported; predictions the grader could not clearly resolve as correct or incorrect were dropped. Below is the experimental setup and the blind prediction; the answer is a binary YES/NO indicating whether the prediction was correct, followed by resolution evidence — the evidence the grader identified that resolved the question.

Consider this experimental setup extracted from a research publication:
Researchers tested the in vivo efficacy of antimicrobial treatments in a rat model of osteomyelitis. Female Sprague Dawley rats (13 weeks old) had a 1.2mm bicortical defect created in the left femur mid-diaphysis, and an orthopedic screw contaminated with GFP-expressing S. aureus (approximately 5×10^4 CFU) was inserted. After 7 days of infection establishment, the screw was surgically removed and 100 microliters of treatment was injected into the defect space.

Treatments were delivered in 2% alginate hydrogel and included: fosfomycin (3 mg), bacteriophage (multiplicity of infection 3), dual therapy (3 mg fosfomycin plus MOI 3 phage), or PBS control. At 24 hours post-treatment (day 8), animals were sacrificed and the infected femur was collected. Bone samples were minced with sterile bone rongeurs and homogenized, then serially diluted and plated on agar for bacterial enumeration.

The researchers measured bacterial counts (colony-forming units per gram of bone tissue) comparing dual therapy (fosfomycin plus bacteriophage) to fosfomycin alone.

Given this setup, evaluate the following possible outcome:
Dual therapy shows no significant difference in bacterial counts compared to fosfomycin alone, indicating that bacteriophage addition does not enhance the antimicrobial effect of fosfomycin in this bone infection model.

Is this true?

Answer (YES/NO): YES